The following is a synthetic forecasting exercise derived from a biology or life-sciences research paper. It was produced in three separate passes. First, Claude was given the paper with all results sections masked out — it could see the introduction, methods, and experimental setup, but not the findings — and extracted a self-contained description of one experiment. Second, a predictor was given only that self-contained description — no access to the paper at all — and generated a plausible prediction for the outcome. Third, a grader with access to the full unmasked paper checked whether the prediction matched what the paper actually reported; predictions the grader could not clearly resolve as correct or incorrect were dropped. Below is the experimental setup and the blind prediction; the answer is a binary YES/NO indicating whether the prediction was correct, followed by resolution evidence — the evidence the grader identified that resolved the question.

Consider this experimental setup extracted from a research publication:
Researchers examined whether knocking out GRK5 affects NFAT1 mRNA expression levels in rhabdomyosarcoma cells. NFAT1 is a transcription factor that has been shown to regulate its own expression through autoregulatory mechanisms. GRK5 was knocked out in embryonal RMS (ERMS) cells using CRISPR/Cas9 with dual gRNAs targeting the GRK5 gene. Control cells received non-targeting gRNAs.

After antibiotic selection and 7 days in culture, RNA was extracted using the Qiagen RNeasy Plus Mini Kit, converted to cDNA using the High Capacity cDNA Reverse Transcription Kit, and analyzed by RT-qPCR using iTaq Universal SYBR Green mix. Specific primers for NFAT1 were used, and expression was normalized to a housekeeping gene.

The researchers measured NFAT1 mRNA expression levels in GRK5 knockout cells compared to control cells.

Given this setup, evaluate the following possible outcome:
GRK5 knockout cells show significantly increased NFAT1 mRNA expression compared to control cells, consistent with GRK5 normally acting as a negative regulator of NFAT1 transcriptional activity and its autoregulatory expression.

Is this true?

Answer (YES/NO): NO